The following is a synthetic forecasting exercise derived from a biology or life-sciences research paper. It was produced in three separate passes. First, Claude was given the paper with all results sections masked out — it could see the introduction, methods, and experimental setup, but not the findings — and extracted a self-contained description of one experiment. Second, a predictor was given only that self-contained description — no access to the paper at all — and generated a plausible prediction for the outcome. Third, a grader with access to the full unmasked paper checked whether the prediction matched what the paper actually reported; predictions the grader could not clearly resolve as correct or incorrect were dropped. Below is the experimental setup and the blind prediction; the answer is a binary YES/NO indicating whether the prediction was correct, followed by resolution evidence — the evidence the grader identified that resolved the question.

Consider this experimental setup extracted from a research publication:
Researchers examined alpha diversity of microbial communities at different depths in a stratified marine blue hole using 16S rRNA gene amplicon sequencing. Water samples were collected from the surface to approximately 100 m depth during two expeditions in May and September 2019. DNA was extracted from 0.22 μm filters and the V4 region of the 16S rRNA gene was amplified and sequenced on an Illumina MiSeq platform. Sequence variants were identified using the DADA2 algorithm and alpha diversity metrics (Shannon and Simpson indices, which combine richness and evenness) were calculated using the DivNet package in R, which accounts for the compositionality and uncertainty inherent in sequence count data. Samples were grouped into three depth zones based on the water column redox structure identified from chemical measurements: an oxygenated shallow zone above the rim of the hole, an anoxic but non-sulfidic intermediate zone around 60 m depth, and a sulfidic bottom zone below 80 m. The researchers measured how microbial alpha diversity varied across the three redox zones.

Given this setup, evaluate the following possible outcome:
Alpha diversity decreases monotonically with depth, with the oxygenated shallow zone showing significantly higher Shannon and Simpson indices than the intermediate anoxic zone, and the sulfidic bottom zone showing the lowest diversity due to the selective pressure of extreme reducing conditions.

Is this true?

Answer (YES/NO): NO